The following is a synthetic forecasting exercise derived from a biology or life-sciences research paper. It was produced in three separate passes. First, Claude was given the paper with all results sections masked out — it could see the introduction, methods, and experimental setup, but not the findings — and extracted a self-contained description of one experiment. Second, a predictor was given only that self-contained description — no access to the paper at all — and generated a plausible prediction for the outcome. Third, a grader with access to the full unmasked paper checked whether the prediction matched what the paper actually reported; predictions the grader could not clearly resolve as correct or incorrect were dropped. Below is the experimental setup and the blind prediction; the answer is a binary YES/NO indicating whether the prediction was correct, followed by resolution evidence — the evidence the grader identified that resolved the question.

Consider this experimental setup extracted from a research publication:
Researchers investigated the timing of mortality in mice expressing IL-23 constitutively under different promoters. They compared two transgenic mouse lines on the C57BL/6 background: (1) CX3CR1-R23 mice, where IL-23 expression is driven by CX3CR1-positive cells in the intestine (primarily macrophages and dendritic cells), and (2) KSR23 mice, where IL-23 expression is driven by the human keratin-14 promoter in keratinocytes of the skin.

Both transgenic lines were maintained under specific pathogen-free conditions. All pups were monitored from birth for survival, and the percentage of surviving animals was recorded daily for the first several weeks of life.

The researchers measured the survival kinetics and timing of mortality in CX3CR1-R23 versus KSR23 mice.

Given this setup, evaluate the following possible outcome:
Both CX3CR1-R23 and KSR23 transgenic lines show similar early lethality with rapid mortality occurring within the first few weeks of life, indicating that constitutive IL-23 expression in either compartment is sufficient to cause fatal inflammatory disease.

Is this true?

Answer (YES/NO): YES